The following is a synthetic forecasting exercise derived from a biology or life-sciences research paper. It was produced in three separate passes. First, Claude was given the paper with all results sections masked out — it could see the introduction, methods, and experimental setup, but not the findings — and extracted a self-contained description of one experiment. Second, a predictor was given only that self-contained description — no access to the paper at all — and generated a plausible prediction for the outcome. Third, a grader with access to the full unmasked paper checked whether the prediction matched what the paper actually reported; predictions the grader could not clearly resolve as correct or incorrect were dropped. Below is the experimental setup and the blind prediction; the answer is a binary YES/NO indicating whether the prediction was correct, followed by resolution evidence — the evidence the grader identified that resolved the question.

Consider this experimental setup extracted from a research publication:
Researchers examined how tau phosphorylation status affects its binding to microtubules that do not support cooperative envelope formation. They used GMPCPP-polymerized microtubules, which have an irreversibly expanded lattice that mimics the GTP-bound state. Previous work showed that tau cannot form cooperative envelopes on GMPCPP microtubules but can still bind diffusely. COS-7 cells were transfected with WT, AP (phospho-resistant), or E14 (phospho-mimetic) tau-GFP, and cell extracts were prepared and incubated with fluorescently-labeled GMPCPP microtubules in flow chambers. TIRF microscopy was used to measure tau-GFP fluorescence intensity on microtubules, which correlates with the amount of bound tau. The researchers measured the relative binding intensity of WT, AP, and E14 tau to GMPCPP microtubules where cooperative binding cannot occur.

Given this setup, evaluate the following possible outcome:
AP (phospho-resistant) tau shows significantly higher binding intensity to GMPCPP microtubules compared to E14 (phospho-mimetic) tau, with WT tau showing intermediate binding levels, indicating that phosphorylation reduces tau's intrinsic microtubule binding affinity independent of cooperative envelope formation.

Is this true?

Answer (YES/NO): NO